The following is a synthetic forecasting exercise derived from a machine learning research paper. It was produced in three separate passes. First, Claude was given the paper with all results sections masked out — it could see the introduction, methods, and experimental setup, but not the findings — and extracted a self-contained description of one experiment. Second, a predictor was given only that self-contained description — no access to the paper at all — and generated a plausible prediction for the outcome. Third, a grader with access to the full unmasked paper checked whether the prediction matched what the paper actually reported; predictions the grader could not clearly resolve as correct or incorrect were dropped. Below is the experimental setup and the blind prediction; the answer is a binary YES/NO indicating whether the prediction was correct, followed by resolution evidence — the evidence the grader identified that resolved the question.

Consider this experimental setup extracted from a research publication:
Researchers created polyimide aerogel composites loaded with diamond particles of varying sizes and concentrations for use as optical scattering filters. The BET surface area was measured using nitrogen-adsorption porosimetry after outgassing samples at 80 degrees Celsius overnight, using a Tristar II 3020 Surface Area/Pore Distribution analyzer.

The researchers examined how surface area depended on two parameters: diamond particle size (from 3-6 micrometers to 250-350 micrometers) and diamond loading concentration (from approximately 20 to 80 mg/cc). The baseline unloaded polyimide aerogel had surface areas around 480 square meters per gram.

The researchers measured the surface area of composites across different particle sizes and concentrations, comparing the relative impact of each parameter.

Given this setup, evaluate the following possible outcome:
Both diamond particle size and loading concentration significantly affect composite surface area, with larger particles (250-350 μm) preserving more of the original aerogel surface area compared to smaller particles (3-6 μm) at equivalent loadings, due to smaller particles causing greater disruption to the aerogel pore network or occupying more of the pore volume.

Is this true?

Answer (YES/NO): NO